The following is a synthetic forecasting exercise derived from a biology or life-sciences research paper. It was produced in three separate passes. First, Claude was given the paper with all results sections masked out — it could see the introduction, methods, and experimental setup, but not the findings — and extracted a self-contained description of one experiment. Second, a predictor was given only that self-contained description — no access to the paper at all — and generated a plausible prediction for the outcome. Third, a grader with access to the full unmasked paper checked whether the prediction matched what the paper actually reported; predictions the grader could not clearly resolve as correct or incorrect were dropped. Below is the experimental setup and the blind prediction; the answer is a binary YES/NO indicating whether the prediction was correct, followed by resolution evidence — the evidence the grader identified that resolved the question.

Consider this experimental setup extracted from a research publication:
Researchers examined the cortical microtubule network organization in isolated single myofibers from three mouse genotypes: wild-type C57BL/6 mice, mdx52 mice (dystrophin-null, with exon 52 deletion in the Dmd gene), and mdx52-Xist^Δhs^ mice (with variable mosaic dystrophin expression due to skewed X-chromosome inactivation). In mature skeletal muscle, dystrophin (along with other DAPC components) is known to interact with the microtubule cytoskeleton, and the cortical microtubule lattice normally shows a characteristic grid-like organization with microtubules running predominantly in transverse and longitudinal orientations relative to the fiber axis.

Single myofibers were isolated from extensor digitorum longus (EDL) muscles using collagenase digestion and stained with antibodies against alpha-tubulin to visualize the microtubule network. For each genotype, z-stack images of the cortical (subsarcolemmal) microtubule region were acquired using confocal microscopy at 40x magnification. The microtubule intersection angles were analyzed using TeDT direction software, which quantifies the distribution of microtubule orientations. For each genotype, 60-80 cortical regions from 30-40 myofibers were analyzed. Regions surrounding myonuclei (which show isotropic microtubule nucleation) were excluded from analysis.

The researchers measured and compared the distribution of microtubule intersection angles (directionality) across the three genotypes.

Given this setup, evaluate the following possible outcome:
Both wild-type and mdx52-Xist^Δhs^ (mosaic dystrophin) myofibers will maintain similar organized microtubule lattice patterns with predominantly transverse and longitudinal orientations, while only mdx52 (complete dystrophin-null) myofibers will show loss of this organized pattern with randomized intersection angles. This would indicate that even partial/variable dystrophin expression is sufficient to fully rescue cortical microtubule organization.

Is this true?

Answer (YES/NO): NO